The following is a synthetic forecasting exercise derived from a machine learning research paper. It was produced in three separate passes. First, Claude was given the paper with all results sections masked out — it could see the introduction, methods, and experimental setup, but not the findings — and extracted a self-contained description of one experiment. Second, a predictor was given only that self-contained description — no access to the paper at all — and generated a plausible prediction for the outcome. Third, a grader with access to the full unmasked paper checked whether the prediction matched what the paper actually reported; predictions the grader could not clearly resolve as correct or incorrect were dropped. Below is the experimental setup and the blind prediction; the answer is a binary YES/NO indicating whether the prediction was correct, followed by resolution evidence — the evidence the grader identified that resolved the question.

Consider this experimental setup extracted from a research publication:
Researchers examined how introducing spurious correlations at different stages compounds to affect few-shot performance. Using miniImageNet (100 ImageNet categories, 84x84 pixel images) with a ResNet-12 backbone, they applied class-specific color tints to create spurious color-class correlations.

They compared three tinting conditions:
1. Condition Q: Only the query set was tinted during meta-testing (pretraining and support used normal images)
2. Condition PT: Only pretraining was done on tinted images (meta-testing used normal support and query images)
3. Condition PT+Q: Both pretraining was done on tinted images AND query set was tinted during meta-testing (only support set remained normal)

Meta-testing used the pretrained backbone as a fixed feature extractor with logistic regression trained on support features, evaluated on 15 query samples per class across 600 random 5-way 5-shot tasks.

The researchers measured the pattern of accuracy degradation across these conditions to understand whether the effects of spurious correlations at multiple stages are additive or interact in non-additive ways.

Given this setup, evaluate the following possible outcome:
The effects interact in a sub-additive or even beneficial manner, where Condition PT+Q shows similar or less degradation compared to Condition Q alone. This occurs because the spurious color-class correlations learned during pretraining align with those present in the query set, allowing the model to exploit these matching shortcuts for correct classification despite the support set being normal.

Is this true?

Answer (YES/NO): NO